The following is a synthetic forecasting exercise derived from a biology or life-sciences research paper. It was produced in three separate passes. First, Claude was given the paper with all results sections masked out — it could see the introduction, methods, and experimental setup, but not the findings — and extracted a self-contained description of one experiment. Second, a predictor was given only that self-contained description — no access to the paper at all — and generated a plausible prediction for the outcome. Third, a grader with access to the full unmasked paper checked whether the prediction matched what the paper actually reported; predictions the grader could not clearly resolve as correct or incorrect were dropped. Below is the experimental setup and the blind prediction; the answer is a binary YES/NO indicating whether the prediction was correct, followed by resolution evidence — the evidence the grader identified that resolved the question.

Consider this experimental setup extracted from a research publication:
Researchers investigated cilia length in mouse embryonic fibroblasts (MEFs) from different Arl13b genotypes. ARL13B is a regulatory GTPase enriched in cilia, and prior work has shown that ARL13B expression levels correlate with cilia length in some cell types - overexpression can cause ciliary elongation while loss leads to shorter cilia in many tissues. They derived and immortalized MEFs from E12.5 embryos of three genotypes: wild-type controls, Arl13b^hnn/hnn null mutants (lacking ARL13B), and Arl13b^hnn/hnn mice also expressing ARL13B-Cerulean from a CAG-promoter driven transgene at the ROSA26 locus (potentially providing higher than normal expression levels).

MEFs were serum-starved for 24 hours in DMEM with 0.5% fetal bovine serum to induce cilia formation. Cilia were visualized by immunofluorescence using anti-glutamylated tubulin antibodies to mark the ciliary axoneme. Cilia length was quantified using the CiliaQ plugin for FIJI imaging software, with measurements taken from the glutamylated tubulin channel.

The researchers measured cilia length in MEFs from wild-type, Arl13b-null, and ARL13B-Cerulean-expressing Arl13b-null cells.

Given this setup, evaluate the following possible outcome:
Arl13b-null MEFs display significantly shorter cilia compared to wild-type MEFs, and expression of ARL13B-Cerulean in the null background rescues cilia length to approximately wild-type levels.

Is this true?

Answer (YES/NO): YES